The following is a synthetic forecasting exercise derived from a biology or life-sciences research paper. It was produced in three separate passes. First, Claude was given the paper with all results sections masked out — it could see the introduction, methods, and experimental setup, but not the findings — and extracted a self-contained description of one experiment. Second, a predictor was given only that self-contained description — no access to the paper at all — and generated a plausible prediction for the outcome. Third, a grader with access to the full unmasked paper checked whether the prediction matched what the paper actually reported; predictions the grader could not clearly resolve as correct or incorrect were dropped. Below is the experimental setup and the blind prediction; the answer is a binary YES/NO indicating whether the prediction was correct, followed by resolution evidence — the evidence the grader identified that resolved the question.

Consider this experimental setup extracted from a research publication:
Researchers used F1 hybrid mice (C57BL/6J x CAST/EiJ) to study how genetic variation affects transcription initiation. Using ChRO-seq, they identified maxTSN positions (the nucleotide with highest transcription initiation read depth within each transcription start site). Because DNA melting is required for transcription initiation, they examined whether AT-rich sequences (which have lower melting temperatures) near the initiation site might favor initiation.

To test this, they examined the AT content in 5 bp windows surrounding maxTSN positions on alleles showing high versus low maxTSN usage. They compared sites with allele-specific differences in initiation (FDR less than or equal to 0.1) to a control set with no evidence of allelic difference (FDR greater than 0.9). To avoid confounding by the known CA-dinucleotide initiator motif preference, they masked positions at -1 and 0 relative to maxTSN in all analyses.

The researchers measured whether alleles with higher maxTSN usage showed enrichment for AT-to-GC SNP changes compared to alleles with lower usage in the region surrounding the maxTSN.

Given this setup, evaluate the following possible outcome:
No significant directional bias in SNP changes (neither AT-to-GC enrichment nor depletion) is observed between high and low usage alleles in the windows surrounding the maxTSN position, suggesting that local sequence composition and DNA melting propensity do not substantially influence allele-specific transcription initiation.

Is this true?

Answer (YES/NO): NO